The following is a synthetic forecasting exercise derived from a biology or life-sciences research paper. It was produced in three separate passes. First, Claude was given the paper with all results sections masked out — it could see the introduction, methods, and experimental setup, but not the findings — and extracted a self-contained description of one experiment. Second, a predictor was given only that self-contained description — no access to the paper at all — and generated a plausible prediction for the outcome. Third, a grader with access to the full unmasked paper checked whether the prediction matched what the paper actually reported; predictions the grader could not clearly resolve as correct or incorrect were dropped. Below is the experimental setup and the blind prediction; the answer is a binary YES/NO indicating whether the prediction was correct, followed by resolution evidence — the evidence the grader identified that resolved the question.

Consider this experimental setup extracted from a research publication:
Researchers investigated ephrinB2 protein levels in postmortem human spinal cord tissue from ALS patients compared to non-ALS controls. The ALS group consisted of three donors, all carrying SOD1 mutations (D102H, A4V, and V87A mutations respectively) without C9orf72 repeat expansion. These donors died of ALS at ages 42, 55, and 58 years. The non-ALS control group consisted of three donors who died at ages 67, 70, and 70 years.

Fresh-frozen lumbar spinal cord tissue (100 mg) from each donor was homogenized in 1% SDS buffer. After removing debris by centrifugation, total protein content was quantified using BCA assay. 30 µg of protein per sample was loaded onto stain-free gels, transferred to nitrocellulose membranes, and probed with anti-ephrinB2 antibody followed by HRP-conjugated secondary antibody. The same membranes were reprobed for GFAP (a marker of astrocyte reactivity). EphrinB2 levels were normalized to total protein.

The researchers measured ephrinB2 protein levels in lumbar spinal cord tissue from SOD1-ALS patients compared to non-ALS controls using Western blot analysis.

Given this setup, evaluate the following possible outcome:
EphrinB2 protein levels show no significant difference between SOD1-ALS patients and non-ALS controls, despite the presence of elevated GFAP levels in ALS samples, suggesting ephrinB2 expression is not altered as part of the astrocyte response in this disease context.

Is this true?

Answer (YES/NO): NO